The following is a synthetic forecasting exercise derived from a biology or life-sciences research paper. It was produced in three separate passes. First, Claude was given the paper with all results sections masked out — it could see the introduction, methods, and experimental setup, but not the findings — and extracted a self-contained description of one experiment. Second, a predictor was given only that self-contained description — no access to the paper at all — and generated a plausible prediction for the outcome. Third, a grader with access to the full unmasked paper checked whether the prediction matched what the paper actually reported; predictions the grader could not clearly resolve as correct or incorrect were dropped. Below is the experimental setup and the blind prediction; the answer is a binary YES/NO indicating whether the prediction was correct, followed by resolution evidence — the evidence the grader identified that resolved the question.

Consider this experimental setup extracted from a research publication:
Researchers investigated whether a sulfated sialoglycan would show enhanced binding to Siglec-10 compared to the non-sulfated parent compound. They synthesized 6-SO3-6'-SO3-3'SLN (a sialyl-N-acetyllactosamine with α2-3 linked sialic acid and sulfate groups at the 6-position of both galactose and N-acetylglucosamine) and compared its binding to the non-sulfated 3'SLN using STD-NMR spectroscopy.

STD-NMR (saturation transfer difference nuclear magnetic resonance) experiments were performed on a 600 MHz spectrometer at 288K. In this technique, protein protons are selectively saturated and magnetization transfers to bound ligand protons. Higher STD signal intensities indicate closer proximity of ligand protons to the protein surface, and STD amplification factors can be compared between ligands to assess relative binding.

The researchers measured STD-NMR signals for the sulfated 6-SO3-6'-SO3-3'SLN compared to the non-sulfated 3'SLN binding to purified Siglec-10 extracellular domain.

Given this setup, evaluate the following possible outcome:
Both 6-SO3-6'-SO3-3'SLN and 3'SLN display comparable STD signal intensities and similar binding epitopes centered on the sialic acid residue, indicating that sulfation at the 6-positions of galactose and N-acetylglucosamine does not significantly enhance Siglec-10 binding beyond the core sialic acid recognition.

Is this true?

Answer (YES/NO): YES